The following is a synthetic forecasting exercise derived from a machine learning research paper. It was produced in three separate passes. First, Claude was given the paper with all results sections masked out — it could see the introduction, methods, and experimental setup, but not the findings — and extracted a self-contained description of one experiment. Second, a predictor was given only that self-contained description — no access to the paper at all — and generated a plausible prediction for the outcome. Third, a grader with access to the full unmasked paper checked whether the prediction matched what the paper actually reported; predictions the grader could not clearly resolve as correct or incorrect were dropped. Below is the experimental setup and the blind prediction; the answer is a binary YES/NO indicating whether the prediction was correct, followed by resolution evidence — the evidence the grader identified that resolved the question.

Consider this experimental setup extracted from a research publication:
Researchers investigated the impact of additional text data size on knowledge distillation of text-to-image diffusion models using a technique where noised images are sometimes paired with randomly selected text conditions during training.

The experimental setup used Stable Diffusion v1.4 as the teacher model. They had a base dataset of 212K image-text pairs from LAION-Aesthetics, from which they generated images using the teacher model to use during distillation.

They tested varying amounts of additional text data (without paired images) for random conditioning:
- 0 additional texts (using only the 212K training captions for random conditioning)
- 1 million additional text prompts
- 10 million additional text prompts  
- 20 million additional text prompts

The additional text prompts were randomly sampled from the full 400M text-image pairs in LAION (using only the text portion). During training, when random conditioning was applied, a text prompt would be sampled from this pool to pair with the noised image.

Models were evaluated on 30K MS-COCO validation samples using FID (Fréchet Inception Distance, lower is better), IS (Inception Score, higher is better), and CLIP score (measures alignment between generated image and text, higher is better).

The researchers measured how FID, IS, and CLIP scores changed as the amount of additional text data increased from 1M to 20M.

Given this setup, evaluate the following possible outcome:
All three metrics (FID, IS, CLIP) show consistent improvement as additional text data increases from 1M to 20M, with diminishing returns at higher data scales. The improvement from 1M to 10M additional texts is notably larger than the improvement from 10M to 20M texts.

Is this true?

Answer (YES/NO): NO